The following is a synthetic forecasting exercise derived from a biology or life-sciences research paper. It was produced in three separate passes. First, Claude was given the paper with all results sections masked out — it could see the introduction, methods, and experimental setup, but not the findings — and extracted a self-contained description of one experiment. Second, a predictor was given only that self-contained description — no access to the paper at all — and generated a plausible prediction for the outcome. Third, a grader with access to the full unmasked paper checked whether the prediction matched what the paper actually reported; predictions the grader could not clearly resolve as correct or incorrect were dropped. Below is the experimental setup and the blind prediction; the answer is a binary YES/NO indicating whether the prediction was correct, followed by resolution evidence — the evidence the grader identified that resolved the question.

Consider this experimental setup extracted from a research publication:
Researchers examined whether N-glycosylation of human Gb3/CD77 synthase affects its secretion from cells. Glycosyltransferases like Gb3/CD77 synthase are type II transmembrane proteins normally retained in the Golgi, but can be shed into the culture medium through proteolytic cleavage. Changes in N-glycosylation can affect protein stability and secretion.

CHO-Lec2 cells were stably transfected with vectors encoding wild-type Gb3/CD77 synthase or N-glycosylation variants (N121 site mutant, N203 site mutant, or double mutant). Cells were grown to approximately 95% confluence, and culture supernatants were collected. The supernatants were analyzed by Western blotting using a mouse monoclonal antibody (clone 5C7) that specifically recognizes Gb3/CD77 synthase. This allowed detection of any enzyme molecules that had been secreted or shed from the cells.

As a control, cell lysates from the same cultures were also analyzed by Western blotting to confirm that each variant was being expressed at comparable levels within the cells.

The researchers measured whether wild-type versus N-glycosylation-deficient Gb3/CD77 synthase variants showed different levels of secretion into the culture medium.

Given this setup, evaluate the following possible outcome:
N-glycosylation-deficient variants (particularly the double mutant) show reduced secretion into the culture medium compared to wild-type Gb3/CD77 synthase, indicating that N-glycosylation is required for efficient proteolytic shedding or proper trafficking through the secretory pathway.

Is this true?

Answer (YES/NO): NO